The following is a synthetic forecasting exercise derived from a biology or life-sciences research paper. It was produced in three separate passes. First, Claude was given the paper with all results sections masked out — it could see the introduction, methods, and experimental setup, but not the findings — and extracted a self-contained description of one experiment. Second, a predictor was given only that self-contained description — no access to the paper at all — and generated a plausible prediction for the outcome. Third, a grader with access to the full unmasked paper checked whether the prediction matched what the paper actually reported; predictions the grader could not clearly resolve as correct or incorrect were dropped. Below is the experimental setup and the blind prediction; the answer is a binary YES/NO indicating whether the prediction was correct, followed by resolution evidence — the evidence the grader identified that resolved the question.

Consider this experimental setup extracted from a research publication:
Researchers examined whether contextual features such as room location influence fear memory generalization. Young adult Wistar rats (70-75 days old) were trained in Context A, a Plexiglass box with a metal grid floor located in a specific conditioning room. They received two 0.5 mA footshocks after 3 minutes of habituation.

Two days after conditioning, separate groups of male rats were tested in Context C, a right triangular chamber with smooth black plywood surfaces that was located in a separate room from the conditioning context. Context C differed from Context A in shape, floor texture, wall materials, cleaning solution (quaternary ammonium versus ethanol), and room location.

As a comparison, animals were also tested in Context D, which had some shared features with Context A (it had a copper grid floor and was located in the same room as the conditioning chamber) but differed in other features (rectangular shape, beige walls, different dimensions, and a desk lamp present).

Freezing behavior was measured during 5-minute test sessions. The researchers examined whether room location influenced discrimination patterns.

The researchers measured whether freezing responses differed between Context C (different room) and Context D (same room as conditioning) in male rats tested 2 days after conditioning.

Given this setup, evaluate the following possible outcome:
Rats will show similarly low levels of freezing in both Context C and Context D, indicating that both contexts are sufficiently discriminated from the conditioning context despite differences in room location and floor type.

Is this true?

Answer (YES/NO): NO